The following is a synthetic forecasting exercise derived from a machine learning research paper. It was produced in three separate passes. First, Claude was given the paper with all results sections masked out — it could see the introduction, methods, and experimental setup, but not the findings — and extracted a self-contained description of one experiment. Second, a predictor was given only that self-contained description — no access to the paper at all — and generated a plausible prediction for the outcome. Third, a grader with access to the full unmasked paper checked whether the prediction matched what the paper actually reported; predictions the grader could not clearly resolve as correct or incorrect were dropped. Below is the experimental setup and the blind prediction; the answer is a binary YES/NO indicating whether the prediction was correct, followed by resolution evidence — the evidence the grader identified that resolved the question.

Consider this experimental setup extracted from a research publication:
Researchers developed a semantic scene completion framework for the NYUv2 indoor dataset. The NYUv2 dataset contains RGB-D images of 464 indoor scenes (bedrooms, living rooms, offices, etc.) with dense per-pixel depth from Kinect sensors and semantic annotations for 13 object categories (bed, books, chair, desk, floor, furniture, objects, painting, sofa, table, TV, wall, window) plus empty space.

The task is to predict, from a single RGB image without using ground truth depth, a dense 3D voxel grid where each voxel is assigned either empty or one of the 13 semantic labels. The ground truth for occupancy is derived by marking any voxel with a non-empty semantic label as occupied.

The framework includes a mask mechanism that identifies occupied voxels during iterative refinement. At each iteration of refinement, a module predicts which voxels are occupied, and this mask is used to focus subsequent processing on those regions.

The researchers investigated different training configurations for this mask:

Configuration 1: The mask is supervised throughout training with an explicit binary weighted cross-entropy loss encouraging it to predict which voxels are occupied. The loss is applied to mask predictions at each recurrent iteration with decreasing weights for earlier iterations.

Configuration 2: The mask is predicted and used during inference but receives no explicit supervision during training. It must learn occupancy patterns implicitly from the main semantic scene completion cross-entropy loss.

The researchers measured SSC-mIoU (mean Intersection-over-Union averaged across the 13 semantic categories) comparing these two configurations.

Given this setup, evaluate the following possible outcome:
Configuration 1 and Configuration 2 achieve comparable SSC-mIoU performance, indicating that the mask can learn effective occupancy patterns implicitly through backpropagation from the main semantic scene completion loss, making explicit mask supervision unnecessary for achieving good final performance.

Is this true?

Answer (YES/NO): NO